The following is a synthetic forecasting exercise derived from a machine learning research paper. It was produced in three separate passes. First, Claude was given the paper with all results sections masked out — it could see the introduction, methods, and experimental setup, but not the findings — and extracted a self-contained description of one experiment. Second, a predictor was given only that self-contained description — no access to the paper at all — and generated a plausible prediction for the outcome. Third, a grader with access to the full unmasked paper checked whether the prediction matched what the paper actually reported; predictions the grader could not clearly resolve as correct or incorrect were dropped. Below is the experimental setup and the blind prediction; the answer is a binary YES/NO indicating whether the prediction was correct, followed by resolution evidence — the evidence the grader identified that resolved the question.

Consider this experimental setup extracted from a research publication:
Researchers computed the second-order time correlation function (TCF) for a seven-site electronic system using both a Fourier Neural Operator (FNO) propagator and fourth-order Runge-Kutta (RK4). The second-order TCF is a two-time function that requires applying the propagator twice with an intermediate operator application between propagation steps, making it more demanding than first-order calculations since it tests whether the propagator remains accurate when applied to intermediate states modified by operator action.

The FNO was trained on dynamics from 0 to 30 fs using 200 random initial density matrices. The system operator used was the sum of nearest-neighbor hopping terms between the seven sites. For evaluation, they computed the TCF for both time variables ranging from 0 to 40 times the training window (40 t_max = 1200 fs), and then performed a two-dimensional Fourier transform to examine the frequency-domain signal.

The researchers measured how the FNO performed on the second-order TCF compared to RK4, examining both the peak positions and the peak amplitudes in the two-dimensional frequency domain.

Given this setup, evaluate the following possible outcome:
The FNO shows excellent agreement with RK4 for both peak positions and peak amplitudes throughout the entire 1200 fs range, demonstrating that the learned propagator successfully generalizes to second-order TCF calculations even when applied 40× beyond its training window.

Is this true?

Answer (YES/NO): NO